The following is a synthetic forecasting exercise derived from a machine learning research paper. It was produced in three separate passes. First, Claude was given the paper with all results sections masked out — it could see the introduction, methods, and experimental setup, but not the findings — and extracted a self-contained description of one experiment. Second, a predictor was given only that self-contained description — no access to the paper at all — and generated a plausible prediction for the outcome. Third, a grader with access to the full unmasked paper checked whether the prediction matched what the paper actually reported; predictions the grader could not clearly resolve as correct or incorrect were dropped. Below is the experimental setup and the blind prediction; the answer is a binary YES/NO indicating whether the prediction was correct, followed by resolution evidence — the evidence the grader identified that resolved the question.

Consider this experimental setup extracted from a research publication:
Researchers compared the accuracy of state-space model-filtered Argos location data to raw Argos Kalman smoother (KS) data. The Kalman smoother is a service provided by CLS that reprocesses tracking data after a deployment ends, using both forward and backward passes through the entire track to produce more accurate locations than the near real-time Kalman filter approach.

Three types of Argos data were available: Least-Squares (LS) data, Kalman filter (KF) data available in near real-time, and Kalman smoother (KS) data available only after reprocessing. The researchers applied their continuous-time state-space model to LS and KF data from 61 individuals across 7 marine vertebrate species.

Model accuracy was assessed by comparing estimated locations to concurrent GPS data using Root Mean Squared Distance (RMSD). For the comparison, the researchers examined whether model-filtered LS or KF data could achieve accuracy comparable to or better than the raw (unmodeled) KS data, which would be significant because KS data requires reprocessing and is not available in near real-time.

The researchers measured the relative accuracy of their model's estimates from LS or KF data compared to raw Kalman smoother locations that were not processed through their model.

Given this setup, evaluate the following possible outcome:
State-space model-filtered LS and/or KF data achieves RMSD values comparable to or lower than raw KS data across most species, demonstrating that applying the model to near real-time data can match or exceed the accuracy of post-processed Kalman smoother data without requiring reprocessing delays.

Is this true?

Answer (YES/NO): YES